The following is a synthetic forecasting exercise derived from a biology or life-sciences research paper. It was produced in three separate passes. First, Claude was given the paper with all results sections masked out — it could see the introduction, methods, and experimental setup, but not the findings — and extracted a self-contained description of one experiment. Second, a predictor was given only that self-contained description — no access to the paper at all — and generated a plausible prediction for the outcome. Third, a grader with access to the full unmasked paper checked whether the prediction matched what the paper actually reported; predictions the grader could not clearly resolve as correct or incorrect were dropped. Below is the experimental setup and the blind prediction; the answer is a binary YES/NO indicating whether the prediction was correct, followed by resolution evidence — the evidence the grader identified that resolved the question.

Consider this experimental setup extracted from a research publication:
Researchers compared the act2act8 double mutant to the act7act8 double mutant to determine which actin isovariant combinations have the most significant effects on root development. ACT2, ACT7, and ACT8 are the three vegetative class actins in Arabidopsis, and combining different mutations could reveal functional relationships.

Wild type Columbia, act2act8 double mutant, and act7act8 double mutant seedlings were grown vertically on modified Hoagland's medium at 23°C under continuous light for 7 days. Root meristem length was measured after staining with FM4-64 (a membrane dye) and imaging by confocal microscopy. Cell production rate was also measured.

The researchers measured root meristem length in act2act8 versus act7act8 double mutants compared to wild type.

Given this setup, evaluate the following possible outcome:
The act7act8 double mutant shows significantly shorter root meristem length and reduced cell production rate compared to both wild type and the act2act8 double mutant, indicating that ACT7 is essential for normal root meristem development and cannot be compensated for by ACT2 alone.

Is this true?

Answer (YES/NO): YES